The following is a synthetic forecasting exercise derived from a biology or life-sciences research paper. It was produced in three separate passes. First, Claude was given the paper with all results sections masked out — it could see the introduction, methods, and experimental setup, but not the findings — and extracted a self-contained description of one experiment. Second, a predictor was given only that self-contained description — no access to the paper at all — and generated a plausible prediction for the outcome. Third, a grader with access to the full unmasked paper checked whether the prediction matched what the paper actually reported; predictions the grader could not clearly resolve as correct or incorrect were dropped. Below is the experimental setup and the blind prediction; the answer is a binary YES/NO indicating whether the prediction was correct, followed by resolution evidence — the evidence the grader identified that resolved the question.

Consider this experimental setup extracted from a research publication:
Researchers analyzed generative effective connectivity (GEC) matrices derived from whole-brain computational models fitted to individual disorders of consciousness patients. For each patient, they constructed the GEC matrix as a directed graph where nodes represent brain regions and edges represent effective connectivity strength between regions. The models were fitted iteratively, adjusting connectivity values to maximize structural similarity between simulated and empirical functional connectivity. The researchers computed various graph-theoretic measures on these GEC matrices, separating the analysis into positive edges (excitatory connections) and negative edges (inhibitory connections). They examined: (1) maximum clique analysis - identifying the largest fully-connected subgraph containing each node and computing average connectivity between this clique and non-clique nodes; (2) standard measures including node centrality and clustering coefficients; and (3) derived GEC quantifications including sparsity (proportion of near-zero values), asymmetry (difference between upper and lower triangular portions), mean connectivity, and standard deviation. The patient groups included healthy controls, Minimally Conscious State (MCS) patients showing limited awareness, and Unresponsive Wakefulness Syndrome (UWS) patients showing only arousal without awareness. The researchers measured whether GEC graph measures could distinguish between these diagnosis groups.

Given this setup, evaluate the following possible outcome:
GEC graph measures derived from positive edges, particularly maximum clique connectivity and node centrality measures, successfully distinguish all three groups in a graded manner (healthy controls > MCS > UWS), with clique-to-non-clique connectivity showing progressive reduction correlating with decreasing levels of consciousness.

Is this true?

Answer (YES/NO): NO